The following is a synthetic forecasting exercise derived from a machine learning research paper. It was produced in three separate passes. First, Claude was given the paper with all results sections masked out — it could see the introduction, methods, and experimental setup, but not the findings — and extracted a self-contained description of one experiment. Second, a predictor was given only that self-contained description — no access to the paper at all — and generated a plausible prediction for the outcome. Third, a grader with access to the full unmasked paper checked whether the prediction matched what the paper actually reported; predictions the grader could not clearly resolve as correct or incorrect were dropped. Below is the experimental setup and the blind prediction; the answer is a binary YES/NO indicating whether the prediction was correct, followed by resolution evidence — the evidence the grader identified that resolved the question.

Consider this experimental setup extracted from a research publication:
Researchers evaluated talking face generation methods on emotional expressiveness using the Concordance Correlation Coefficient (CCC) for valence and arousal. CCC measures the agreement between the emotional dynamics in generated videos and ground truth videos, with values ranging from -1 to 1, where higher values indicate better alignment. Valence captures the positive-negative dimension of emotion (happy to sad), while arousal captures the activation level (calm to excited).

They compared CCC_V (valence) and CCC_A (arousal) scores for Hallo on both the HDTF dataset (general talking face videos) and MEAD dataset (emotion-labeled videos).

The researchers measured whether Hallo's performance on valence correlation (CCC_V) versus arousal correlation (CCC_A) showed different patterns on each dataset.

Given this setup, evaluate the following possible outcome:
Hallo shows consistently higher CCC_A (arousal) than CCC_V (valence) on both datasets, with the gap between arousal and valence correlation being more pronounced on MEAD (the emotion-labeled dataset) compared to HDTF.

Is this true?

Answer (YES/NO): NO